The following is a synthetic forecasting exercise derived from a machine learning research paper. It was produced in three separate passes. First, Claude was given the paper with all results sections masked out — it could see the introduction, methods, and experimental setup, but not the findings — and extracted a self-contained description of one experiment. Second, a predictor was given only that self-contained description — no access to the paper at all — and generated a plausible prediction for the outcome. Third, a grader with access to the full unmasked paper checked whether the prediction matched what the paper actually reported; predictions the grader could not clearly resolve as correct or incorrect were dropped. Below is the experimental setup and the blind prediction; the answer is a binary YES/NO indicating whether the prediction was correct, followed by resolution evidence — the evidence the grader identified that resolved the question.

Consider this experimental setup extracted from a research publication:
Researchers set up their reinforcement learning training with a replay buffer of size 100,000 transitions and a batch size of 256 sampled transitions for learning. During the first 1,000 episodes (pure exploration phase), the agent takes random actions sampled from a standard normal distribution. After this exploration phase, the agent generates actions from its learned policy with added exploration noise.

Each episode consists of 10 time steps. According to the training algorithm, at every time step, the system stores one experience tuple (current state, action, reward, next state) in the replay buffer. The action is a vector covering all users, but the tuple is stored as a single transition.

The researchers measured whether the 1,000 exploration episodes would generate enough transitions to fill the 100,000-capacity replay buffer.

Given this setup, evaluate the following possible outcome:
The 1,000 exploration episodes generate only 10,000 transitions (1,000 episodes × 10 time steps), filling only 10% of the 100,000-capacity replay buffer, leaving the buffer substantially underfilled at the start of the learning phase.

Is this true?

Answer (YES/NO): YES